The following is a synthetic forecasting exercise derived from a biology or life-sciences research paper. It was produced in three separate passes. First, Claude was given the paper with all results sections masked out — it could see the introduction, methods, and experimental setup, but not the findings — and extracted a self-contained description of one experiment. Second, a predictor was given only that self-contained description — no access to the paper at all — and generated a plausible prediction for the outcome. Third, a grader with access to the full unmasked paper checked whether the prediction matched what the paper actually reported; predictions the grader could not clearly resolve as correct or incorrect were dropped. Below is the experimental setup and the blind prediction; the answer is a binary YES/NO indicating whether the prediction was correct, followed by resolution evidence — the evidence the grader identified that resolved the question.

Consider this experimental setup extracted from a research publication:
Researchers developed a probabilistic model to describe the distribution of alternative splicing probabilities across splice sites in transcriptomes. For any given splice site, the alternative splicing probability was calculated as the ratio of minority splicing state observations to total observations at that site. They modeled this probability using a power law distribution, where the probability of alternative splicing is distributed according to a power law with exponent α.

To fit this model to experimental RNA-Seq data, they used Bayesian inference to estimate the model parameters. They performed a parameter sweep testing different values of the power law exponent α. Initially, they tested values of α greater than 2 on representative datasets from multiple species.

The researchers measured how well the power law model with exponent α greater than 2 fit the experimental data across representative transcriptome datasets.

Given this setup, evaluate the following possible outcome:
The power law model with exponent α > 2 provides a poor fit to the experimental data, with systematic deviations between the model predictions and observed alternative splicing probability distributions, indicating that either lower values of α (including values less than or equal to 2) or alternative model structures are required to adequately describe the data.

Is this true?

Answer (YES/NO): YES